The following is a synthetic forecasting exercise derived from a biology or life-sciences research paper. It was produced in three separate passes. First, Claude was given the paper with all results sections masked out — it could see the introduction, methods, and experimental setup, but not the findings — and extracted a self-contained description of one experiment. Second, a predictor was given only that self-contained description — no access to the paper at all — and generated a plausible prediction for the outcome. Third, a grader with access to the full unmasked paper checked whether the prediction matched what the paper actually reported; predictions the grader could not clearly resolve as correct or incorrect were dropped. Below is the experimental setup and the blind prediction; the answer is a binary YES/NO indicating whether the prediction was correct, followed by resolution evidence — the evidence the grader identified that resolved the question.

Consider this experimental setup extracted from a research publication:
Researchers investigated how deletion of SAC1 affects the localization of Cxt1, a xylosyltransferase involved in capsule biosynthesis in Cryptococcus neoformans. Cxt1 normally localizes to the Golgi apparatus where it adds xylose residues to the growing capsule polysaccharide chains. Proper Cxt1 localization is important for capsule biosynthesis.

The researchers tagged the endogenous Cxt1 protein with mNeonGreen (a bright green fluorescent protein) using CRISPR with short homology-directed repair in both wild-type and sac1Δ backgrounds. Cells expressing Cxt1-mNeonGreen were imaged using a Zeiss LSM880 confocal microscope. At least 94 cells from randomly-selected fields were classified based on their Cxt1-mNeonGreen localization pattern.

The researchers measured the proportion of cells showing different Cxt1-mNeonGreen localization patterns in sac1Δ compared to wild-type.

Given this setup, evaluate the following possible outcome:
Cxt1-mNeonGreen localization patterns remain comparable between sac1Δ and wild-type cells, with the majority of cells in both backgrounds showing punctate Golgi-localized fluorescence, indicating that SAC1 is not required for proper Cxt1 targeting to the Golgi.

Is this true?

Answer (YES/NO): NO